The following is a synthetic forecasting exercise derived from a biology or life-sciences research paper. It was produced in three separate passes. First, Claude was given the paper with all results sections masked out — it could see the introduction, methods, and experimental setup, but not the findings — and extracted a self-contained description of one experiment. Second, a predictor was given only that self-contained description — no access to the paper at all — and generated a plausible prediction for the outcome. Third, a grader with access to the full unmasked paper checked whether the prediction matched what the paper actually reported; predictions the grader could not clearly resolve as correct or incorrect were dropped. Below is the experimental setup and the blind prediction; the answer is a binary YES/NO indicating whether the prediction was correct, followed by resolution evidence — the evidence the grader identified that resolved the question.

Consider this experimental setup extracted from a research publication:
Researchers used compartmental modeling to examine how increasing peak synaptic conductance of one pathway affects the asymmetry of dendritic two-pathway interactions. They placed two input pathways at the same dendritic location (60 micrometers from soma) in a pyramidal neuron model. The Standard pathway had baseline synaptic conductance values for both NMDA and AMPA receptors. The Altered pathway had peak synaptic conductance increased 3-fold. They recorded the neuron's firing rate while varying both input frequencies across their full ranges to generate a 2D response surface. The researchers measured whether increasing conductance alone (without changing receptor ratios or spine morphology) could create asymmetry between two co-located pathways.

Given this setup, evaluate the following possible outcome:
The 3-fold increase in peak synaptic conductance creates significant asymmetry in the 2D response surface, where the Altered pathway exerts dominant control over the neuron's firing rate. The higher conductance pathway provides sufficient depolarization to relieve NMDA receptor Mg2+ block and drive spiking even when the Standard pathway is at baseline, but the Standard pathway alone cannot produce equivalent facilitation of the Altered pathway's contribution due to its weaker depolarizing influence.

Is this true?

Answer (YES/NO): NO